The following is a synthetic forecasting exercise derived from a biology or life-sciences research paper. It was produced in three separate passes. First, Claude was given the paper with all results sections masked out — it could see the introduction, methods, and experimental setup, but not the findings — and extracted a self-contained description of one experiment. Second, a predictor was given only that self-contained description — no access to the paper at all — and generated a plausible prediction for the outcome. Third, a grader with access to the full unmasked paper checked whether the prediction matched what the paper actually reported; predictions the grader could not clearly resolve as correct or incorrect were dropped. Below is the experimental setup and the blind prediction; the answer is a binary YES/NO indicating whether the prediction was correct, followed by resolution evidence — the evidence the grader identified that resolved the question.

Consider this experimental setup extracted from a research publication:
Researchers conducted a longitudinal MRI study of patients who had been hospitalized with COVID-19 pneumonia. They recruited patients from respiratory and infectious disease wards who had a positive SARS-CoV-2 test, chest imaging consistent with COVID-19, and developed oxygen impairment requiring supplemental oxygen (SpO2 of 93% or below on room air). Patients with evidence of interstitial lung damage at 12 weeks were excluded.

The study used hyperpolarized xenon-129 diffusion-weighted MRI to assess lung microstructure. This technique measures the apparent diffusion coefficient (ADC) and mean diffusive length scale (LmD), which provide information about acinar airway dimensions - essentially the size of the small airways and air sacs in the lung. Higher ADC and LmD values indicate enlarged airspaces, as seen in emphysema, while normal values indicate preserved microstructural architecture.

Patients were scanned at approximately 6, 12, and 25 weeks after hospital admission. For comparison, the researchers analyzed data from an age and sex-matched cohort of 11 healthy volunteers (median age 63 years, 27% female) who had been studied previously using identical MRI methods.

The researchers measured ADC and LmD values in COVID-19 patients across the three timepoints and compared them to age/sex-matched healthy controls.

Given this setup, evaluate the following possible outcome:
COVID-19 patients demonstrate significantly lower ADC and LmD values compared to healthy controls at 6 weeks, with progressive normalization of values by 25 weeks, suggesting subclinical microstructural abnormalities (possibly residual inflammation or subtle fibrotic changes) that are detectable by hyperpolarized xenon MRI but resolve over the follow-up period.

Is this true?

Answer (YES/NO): NO